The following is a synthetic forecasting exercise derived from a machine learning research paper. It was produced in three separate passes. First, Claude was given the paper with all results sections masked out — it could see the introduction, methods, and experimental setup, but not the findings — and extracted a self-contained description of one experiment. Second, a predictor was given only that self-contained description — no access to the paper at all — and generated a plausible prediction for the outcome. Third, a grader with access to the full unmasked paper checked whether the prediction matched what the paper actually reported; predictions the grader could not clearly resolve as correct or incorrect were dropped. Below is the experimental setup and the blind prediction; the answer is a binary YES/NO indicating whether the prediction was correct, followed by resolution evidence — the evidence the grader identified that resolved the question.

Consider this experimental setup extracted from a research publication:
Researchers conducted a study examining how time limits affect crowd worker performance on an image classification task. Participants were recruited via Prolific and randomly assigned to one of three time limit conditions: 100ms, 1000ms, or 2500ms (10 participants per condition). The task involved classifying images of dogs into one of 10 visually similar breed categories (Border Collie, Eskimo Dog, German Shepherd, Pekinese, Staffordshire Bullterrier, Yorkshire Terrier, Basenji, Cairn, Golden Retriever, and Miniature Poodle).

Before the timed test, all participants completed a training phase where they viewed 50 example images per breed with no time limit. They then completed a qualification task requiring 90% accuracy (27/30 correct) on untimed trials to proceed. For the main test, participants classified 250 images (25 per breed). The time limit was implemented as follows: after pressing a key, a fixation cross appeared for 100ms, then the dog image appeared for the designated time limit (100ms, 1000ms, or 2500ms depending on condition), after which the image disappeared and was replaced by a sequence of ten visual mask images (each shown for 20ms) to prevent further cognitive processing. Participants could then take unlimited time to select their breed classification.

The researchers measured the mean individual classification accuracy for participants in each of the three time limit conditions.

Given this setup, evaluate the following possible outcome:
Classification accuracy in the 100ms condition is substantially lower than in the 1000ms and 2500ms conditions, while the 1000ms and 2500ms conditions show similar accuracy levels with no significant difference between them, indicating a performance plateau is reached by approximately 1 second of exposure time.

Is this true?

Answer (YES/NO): YES